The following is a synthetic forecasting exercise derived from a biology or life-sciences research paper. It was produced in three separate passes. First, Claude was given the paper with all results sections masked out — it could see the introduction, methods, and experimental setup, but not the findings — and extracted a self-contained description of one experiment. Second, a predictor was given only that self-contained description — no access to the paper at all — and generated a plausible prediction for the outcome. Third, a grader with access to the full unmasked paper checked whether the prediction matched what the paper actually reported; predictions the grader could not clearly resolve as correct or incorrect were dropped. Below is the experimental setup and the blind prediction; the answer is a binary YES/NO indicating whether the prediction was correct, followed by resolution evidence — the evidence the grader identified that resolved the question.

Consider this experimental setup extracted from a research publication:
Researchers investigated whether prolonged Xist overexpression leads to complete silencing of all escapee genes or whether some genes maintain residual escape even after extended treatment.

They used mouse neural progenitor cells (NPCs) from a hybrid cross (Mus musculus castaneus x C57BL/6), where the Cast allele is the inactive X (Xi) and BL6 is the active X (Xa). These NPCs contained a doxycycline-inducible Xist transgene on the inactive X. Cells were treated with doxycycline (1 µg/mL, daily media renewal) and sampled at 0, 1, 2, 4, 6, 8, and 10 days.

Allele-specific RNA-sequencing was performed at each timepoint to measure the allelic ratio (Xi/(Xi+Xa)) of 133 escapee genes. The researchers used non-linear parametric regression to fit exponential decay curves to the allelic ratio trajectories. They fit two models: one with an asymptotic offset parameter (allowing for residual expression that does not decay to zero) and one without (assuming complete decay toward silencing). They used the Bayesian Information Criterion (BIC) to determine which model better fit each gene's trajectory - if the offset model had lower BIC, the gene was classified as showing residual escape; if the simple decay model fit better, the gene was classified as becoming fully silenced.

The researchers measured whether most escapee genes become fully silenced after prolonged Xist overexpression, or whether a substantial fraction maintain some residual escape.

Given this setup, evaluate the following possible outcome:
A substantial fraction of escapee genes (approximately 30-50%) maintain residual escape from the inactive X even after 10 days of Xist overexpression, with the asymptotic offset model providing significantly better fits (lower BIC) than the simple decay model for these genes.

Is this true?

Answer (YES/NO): NO